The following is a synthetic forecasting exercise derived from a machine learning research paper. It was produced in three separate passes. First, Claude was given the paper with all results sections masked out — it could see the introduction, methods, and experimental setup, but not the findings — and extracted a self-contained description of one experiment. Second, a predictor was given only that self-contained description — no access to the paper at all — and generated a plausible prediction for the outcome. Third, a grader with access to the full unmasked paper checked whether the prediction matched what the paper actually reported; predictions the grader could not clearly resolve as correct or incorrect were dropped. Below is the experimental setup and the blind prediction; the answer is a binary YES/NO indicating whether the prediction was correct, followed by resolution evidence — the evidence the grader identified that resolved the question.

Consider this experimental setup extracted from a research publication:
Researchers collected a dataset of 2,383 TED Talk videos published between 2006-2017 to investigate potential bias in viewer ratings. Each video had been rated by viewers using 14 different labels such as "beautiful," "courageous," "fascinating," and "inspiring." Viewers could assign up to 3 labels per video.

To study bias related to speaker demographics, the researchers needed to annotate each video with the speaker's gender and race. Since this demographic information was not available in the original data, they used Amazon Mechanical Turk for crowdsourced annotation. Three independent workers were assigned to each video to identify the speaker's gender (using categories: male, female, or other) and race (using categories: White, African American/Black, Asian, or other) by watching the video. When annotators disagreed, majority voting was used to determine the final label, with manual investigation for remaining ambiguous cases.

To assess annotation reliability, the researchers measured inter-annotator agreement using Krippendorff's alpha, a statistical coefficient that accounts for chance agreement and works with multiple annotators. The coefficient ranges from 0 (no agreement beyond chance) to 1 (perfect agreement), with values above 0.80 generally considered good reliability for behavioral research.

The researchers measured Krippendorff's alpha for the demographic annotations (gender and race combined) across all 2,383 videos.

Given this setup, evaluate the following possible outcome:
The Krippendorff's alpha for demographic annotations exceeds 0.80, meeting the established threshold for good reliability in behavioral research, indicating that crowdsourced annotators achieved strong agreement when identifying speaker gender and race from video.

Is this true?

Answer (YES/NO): YES